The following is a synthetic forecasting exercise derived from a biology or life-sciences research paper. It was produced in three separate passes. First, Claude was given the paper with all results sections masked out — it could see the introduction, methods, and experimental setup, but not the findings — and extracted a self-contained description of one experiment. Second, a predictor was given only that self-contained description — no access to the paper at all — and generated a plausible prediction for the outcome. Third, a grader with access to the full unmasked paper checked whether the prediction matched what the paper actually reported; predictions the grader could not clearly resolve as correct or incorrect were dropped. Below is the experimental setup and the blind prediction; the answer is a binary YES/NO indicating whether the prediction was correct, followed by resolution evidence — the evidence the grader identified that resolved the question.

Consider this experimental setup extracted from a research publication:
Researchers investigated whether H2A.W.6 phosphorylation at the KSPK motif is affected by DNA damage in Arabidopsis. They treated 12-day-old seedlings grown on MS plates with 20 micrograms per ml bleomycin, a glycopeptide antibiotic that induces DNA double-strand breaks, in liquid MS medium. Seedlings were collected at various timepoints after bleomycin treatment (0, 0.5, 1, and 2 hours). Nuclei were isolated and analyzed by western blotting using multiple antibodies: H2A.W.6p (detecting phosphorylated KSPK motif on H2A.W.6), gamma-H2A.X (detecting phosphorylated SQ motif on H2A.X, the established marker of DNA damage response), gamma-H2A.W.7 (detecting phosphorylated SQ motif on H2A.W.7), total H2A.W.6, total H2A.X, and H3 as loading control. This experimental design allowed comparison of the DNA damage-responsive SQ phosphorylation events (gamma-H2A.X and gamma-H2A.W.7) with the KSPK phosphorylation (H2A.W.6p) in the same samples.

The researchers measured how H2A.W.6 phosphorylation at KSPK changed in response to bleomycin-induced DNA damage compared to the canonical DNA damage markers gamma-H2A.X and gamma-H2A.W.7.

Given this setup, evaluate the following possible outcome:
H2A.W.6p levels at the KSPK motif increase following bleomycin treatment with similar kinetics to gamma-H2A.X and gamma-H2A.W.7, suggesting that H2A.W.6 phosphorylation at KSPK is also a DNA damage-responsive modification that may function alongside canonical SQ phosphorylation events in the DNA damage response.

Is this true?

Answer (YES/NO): NO